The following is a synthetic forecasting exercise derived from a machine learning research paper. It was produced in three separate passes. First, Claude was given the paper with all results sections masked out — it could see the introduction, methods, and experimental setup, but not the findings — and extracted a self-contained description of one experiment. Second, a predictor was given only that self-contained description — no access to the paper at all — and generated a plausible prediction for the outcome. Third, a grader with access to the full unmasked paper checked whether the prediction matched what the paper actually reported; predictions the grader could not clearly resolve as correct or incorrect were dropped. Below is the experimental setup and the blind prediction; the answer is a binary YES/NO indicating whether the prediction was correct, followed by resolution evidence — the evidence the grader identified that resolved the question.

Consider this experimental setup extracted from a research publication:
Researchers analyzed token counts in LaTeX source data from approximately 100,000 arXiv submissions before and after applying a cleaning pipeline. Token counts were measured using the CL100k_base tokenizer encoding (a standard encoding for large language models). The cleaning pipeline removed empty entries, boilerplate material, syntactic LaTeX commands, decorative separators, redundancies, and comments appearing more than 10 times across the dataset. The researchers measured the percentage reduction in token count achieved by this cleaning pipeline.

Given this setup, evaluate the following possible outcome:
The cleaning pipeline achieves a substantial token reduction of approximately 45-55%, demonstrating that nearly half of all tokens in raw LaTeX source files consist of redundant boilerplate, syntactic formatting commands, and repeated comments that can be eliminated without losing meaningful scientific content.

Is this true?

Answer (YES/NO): NO